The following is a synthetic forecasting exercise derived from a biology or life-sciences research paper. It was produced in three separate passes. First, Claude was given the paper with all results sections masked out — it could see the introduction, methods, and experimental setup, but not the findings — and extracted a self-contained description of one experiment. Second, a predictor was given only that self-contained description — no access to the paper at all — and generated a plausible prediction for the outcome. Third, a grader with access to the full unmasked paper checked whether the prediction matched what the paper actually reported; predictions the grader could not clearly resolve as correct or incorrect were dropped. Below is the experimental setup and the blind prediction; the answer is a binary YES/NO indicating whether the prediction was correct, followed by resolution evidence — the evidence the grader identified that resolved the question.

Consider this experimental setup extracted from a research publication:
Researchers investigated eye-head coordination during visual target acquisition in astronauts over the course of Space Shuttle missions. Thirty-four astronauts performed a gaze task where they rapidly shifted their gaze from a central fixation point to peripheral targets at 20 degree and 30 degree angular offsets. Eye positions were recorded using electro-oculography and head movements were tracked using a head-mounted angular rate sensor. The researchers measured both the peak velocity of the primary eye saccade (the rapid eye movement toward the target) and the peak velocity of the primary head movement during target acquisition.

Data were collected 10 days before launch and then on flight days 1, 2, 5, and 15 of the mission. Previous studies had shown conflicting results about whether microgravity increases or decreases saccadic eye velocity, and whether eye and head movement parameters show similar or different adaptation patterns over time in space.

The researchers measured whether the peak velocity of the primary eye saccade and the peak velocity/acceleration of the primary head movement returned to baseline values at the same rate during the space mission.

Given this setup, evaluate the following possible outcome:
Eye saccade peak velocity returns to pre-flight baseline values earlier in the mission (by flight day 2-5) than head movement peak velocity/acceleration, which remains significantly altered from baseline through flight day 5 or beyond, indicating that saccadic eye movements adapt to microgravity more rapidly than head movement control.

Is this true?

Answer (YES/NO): YES